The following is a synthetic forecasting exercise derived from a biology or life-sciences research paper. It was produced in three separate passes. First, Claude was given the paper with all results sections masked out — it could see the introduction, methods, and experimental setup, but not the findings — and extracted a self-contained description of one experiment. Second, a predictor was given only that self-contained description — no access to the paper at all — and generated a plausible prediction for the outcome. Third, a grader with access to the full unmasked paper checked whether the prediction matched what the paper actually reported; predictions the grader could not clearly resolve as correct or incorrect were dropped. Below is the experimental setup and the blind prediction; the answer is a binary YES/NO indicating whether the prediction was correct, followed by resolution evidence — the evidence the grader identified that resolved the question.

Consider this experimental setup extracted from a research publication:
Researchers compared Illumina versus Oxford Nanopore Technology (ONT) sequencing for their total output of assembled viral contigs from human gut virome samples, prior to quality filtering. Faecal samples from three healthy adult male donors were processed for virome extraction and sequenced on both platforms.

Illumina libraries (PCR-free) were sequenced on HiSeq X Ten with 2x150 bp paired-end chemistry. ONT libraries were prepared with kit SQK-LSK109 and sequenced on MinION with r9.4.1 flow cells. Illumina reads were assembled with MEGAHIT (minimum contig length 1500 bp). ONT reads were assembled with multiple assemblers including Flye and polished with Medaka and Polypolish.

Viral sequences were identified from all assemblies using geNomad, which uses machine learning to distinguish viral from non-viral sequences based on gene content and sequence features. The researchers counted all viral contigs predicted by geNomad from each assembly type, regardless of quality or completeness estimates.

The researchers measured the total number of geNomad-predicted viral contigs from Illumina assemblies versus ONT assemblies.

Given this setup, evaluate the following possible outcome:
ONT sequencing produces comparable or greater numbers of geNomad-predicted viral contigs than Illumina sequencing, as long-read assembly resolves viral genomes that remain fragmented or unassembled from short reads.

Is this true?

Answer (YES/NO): YES